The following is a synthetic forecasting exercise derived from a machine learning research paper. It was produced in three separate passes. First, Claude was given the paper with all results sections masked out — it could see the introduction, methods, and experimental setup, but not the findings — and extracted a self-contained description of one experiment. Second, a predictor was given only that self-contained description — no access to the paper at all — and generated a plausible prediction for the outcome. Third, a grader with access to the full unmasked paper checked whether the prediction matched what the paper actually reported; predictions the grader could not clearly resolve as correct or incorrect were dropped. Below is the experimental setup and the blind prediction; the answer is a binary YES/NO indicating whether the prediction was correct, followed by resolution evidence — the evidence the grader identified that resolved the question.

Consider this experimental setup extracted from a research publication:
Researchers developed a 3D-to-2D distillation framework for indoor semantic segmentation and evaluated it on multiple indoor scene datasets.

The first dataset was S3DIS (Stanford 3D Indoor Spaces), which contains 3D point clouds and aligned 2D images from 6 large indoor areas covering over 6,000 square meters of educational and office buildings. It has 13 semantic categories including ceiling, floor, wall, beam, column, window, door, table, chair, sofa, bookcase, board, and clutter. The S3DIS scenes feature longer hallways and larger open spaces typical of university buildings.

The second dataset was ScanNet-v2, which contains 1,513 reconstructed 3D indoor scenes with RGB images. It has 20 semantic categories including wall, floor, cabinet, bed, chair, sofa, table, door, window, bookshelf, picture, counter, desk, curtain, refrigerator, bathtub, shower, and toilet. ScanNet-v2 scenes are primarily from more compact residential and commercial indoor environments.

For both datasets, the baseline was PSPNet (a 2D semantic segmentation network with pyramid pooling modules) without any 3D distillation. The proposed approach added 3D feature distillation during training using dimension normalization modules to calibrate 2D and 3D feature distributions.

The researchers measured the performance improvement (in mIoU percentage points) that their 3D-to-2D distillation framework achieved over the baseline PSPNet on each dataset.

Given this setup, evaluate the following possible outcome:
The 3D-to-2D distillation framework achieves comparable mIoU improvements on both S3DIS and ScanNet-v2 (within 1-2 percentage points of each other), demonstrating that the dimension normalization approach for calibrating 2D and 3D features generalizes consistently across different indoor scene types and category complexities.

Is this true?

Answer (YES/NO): NO